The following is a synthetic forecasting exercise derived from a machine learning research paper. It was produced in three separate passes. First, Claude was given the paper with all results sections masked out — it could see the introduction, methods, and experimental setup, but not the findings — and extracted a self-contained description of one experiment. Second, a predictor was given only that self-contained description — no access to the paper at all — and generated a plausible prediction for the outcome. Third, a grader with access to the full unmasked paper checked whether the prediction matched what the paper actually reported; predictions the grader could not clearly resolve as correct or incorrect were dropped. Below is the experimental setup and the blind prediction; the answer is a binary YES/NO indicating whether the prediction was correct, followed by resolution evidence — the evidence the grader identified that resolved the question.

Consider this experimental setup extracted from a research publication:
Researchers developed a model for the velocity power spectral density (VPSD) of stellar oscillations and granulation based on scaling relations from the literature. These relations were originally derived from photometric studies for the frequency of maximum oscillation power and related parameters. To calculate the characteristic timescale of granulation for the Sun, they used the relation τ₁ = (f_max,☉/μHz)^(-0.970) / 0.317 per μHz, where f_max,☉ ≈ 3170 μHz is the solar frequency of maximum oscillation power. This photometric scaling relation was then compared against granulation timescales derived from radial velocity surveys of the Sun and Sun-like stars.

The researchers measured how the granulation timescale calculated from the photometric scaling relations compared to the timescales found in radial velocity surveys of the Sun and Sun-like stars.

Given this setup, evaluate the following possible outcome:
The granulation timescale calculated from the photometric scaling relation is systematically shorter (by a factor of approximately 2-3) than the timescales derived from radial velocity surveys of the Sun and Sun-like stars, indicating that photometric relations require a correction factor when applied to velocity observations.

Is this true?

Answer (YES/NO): YES